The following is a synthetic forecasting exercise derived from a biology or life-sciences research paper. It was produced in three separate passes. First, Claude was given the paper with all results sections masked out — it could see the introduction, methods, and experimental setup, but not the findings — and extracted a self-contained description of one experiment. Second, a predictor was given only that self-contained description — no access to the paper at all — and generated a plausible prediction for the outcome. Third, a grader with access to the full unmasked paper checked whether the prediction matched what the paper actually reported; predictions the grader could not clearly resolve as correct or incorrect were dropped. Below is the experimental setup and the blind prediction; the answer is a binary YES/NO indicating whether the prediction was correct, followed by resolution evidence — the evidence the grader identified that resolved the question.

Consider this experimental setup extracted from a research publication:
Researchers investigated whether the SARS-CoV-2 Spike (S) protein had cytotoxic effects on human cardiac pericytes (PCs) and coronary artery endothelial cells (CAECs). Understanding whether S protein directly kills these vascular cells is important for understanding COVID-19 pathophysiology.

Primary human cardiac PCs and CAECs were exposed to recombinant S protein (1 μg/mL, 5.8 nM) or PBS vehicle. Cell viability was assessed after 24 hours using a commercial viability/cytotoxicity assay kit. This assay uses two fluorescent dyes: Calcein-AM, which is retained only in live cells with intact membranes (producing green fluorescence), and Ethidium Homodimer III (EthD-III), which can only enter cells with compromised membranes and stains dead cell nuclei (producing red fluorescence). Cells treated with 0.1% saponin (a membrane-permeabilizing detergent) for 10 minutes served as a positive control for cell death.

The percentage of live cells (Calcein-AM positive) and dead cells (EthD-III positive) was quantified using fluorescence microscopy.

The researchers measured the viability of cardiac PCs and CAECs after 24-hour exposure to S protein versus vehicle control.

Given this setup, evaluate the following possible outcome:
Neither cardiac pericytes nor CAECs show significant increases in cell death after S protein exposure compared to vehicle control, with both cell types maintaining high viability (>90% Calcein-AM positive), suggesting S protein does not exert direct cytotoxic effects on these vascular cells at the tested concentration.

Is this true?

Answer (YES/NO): YES